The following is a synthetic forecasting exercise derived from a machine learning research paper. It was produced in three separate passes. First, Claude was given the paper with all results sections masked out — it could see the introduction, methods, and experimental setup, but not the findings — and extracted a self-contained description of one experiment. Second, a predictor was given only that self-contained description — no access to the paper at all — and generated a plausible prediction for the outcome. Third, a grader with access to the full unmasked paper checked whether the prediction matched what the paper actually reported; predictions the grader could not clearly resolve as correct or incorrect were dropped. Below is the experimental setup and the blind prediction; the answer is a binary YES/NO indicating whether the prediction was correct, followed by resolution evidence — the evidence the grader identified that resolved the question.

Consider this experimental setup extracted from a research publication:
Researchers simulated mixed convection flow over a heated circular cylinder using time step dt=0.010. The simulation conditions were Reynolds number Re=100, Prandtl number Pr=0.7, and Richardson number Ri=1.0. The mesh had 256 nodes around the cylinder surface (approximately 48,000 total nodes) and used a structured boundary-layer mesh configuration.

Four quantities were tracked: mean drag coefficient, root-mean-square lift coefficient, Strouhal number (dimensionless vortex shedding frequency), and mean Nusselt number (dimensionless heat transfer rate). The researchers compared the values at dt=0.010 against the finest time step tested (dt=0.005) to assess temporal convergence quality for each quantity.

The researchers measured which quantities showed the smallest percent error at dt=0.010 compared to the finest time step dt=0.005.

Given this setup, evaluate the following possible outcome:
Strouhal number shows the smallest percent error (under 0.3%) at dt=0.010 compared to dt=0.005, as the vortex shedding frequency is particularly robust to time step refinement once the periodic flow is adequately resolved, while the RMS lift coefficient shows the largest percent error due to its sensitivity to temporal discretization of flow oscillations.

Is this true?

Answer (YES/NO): YES